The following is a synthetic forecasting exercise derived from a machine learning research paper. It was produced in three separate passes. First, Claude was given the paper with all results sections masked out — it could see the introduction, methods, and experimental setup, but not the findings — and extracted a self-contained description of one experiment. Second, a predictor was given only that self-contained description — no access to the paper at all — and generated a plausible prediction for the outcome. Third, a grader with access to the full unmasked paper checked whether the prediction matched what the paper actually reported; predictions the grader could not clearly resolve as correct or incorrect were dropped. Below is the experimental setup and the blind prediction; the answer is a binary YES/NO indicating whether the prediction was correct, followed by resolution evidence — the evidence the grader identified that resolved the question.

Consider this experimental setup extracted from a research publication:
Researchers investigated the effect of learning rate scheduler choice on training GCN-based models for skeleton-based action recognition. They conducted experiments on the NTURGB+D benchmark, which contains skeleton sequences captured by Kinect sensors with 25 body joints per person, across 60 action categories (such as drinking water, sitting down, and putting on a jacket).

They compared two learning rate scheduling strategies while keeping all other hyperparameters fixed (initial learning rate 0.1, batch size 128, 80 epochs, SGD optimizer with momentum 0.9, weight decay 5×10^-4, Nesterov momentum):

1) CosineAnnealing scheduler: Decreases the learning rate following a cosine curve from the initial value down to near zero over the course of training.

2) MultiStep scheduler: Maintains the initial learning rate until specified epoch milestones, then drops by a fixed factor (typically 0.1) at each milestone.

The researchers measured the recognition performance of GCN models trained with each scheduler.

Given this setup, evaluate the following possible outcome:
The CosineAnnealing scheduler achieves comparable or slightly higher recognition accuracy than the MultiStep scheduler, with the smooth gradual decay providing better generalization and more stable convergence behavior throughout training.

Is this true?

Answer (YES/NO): YES